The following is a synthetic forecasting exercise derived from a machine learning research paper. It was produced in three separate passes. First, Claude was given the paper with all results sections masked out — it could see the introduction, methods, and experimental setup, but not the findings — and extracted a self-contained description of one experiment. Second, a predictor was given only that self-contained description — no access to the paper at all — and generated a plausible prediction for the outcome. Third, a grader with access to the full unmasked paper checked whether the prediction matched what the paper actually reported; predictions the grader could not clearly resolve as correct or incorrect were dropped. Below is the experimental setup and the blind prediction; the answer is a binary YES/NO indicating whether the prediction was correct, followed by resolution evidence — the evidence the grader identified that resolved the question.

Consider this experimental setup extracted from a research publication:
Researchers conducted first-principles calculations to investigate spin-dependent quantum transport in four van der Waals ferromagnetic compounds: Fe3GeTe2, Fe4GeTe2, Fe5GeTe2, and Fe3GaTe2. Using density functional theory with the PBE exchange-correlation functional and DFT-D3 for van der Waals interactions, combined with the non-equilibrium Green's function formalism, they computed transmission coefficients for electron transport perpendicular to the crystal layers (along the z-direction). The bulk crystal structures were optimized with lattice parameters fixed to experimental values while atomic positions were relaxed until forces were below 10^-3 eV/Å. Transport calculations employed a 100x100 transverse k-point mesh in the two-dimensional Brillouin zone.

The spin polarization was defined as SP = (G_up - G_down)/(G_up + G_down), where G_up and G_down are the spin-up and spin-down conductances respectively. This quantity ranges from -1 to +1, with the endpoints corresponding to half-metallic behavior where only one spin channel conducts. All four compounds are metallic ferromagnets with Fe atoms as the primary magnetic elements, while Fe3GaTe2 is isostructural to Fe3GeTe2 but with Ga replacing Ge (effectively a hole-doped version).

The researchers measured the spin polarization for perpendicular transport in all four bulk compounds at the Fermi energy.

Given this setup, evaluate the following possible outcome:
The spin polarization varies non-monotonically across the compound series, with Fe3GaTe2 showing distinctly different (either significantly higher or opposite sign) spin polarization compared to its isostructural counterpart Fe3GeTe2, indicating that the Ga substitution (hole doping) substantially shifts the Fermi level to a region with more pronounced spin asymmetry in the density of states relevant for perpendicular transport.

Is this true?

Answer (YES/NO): NO